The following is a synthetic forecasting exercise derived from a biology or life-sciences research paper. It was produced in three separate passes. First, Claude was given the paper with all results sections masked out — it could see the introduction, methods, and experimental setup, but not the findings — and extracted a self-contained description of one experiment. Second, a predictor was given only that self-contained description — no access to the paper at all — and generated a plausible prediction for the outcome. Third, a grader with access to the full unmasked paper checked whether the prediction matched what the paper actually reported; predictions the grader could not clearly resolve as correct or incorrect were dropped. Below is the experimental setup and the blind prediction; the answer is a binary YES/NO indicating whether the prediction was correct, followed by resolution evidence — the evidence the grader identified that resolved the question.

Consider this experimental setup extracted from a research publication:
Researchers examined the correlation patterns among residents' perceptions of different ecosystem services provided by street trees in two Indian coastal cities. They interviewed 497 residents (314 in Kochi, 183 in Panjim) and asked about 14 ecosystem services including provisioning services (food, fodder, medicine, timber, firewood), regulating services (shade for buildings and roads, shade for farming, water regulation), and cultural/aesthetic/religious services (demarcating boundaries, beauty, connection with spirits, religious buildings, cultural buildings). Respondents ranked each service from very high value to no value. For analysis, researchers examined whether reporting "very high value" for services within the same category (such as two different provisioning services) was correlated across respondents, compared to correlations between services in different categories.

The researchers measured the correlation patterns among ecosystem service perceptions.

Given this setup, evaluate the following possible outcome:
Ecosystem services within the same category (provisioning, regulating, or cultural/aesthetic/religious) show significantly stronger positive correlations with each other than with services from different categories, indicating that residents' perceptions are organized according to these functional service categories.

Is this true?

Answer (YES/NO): NO